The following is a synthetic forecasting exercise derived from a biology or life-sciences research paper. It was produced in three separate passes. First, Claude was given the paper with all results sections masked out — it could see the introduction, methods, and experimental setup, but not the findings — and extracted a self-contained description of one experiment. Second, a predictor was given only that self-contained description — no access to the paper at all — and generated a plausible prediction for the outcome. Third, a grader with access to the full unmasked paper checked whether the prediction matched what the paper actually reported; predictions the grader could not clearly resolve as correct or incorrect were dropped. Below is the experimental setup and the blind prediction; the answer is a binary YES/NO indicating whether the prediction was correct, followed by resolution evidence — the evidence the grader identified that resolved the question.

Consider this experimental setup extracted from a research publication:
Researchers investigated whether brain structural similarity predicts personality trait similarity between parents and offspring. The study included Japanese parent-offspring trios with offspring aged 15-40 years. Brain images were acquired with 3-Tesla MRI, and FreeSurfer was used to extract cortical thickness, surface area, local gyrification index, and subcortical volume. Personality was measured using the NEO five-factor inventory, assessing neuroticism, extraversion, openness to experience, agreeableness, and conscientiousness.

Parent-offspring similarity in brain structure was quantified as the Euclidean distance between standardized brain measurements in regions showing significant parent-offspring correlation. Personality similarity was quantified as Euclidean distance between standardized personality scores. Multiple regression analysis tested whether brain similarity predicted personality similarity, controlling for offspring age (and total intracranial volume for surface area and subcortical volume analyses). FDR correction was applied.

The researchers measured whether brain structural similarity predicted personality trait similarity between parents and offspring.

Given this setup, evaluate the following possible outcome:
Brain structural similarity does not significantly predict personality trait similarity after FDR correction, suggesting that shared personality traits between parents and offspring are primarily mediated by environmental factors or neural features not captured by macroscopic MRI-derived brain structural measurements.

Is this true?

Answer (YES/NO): YES